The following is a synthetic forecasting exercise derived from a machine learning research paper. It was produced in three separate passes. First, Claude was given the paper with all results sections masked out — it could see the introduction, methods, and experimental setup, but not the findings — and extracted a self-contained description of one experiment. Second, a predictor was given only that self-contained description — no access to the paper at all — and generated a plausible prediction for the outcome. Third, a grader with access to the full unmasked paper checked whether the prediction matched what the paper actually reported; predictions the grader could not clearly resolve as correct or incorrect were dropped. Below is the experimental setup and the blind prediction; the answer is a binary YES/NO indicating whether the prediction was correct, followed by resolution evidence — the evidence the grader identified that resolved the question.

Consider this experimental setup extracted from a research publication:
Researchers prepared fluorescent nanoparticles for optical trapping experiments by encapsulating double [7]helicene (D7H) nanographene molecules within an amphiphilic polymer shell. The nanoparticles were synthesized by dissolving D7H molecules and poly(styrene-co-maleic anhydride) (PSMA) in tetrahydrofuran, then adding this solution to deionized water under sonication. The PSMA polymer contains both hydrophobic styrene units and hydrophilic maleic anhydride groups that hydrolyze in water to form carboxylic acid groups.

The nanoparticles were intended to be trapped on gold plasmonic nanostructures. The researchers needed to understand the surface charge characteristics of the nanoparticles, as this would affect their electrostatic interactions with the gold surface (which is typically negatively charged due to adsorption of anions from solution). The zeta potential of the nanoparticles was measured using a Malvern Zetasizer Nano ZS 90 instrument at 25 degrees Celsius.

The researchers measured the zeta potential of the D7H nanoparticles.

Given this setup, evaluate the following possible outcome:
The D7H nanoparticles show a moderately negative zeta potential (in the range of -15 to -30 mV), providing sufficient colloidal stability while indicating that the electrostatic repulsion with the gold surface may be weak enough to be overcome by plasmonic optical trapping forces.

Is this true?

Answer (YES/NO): NO